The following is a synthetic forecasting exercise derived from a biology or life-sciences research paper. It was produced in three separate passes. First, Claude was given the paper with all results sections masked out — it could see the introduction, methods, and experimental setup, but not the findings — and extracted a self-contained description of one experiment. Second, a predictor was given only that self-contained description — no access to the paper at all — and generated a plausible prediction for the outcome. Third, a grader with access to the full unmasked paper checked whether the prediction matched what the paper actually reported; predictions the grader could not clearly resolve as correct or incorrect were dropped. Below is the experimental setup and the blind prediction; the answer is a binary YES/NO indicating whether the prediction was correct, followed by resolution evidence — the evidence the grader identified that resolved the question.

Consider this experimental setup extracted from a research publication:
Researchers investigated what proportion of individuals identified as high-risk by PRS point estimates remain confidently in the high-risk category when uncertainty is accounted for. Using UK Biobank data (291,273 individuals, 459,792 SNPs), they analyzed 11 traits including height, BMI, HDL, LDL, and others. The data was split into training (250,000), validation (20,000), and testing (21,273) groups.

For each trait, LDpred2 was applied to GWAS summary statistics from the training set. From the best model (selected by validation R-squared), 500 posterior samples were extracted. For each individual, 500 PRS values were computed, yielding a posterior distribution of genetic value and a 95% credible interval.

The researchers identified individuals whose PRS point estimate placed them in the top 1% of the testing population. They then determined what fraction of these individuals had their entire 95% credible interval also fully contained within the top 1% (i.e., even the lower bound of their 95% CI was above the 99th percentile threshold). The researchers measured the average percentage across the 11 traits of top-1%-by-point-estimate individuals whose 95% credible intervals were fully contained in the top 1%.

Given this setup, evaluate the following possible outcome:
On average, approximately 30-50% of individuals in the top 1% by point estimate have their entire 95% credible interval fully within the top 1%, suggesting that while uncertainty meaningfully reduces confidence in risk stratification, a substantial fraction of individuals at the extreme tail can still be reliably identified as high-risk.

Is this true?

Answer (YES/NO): NO